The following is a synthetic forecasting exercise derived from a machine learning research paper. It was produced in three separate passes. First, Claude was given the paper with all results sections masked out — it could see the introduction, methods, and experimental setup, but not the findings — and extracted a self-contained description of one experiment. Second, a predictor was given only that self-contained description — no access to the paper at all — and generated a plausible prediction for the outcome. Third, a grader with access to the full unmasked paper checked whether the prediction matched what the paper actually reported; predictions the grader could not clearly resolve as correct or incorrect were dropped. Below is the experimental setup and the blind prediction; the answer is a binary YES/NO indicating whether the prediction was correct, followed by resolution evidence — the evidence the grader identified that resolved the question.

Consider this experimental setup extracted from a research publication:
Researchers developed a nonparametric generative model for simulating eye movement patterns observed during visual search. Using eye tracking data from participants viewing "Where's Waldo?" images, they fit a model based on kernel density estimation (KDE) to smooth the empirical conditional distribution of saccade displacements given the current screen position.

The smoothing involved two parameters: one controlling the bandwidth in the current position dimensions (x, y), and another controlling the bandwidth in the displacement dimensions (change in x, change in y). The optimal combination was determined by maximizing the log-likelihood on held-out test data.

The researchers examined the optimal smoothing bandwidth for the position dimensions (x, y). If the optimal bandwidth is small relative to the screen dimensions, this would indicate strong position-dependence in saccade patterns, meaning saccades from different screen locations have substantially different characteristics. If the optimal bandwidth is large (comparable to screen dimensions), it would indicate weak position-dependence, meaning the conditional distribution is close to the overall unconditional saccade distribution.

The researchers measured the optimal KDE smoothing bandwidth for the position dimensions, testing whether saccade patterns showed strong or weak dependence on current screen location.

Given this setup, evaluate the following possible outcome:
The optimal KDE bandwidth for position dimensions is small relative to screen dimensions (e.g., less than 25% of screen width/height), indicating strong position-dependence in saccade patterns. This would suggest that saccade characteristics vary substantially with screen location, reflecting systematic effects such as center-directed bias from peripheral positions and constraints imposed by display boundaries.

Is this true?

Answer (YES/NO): NO